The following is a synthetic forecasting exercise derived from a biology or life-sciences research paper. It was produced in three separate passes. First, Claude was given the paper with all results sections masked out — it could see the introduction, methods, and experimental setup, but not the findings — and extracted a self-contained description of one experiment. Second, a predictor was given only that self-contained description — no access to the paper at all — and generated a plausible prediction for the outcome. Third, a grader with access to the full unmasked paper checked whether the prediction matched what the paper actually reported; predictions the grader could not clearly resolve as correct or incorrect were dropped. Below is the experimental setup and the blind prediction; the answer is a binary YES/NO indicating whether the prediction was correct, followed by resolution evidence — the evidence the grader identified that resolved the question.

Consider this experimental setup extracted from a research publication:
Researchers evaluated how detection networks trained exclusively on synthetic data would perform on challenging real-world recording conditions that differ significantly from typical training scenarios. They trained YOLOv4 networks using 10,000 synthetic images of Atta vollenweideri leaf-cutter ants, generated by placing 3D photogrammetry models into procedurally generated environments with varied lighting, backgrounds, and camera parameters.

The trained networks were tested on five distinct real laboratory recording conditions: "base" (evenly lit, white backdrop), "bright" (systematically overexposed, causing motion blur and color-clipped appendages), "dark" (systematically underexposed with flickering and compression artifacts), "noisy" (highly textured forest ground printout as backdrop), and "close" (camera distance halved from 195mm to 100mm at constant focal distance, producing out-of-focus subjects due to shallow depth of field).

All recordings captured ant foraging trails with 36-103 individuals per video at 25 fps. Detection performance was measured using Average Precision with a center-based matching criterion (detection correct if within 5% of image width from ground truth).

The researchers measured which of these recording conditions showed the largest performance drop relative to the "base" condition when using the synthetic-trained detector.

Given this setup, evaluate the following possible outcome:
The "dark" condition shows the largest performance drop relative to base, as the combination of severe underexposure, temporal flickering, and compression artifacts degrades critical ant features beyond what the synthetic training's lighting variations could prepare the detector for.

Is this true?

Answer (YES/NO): NO